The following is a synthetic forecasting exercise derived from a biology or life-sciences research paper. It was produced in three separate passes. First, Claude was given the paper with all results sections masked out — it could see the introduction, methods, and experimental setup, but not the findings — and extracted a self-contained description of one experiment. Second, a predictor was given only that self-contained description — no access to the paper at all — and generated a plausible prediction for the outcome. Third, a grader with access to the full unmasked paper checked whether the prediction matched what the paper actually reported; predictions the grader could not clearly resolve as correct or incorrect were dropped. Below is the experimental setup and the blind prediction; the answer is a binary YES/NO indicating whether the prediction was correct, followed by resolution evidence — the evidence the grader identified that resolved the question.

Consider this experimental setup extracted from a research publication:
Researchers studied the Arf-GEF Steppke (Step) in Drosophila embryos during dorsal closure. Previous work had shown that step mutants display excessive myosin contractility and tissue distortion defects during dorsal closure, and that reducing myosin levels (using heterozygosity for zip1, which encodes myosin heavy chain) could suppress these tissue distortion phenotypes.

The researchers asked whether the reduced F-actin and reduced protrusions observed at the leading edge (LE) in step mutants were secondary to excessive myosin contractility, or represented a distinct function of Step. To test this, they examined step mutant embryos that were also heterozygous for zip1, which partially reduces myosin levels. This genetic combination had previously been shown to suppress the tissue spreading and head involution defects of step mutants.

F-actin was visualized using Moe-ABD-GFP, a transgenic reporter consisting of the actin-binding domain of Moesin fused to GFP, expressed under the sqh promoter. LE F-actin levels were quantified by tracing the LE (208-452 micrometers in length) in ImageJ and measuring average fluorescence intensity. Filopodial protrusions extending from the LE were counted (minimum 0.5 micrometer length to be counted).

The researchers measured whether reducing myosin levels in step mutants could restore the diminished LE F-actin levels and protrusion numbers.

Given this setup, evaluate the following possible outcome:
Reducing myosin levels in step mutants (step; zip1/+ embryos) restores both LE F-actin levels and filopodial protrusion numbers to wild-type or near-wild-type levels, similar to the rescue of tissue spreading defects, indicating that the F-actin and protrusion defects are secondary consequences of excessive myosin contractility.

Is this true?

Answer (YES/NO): NO